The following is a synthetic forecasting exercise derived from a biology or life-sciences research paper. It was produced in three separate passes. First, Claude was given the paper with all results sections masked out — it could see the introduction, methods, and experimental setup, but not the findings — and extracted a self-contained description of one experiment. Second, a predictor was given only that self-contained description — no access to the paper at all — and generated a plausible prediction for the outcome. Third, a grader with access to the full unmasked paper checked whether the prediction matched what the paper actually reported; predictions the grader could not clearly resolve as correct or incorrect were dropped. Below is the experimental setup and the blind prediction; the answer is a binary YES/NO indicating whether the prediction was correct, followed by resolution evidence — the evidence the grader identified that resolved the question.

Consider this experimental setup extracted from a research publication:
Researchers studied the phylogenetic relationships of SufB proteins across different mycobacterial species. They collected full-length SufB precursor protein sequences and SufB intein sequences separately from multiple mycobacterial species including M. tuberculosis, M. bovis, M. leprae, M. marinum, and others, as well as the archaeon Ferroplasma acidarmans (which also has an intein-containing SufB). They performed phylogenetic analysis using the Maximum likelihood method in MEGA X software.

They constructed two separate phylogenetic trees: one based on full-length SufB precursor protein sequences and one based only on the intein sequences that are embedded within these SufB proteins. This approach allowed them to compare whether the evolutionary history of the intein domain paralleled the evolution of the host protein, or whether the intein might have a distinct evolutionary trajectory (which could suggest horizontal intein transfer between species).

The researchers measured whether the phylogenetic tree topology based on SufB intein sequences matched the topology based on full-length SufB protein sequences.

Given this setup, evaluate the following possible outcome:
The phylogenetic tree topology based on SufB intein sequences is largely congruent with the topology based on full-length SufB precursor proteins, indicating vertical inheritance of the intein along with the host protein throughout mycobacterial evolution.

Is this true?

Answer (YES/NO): NO